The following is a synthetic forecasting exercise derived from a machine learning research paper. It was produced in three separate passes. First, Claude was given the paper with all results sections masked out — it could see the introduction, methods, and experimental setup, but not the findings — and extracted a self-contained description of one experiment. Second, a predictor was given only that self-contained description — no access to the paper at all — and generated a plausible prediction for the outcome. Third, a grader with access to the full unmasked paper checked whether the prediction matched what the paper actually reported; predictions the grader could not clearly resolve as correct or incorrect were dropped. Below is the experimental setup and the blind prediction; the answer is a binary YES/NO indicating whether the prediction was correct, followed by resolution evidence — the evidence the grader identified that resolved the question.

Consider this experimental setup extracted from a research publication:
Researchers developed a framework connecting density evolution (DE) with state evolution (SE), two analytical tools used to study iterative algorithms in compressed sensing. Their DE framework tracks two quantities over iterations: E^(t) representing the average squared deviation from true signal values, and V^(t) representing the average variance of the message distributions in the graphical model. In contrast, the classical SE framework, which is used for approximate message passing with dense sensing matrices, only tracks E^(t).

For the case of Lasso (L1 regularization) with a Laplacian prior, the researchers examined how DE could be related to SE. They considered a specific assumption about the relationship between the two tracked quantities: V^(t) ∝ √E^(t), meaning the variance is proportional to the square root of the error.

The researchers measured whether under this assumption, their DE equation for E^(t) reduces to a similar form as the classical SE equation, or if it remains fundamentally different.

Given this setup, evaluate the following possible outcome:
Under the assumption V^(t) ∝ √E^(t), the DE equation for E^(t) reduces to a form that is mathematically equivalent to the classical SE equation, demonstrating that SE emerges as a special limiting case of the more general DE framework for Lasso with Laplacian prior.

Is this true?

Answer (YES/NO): NO